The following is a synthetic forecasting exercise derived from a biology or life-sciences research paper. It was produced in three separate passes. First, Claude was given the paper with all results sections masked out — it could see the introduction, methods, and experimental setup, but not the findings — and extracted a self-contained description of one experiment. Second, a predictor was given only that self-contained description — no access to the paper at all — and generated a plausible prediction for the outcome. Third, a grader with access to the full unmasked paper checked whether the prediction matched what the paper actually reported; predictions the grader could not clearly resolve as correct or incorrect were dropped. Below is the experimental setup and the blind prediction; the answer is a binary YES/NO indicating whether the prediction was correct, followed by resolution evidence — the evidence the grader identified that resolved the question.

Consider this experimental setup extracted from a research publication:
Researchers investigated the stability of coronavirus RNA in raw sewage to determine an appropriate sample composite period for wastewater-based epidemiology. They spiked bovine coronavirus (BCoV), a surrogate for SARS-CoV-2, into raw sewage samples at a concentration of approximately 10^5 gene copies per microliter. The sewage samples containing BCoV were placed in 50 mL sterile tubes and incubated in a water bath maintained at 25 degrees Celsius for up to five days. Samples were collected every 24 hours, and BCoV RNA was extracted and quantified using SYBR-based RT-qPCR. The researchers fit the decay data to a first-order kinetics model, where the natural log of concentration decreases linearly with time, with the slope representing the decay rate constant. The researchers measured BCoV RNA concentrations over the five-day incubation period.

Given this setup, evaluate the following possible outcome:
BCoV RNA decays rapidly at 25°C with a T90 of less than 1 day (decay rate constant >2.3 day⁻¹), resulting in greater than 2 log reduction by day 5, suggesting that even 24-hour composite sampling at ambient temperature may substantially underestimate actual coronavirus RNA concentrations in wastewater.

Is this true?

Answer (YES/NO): NO